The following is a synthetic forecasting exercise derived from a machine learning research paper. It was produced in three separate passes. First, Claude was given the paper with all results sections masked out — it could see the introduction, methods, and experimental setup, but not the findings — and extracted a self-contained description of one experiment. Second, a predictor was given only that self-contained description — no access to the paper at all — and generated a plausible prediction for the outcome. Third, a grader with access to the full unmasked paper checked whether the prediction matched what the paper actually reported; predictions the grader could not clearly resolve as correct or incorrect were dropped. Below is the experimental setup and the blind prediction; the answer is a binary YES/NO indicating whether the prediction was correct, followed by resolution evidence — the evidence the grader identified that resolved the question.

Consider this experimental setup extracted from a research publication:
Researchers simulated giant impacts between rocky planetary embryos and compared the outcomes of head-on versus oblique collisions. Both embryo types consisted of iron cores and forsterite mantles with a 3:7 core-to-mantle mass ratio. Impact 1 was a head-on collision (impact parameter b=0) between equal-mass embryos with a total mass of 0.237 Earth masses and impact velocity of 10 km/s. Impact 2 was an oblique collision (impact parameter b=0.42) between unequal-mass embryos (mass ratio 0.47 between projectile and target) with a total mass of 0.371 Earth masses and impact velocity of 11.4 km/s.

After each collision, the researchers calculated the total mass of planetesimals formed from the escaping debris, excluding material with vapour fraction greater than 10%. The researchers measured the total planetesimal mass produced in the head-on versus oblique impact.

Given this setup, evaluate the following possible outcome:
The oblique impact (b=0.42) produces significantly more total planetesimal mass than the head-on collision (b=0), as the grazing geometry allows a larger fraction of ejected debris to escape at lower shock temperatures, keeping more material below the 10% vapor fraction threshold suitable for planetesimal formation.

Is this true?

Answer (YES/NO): NO